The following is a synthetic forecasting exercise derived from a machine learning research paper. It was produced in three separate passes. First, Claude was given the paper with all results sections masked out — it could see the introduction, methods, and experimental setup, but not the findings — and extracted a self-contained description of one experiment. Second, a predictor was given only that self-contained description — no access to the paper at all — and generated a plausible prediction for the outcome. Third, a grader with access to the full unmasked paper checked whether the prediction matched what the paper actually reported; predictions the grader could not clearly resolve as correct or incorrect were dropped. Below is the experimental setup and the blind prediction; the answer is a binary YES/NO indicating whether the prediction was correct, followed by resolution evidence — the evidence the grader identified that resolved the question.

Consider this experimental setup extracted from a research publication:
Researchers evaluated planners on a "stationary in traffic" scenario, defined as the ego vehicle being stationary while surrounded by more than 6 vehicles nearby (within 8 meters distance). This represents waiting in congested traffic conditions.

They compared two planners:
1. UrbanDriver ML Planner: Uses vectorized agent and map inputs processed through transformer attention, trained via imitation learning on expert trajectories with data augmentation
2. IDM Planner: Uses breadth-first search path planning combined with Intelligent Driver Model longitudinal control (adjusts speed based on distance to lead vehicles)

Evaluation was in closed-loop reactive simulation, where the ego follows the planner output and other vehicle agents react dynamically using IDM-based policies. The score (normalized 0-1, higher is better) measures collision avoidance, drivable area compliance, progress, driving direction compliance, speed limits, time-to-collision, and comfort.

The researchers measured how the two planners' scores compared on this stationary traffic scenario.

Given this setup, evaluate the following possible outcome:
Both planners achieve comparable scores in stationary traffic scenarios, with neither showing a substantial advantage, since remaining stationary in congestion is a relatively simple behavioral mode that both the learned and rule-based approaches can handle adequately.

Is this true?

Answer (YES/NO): YES